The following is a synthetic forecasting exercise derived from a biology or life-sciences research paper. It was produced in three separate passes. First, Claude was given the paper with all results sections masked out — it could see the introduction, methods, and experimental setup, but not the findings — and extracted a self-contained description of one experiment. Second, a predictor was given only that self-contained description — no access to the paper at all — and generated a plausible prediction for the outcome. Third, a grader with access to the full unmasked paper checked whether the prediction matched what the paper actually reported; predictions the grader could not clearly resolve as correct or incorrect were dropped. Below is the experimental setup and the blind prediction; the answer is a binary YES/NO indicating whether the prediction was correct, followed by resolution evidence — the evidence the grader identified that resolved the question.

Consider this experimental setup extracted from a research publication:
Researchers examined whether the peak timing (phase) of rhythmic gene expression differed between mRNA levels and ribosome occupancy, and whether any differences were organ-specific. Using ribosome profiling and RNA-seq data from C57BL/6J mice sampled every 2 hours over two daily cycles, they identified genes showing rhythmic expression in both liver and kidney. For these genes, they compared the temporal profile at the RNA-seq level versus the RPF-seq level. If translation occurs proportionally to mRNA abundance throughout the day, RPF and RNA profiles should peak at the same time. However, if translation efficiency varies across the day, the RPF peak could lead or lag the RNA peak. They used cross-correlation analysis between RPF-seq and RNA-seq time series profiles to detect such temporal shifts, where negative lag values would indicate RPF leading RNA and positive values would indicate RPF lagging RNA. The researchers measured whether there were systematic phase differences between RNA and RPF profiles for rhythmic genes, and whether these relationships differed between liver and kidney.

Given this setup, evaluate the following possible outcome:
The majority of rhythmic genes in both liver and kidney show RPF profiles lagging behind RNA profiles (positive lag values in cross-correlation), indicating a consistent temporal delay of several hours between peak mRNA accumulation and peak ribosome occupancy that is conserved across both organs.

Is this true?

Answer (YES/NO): NO